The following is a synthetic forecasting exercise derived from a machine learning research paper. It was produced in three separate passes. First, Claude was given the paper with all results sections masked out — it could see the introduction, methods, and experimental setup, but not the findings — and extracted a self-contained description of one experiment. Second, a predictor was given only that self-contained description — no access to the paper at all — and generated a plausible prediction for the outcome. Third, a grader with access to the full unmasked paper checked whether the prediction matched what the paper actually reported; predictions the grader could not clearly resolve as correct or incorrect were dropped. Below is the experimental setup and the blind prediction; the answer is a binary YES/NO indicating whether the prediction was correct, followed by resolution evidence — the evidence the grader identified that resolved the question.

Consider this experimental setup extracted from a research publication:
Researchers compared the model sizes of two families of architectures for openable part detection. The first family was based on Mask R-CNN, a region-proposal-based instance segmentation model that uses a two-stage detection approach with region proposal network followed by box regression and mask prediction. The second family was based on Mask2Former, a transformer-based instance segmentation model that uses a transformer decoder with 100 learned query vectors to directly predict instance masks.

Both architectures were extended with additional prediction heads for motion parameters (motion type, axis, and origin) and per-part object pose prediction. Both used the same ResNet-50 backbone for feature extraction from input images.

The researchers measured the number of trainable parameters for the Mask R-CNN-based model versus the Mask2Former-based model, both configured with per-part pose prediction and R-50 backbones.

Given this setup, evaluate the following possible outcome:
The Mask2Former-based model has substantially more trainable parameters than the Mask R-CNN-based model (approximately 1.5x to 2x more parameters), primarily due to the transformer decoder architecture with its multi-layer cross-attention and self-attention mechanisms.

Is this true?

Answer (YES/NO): NO